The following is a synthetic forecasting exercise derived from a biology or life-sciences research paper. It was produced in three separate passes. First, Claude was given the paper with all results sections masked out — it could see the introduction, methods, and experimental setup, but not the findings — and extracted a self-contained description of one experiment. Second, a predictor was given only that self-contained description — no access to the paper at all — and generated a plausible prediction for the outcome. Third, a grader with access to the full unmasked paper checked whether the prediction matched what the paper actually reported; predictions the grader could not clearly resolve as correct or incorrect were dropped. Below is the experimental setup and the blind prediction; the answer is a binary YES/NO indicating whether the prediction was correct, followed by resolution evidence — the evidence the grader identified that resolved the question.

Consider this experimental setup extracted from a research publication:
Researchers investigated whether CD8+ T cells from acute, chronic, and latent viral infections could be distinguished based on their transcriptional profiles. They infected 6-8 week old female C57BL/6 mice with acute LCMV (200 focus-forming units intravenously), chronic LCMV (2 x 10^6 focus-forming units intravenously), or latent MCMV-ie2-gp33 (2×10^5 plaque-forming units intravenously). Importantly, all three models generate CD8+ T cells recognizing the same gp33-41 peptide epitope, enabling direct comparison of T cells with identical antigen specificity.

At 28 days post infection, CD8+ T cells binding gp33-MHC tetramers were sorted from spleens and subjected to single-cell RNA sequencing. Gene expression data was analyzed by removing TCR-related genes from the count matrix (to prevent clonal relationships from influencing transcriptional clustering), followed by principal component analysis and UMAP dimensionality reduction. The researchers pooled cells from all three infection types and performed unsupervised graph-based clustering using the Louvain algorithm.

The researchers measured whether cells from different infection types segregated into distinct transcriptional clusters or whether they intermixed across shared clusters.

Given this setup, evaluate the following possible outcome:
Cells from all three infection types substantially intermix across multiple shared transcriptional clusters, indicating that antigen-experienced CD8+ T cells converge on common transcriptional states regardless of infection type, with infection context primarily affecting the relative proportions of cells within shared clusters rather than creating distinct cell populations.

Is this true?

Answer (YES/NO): NO